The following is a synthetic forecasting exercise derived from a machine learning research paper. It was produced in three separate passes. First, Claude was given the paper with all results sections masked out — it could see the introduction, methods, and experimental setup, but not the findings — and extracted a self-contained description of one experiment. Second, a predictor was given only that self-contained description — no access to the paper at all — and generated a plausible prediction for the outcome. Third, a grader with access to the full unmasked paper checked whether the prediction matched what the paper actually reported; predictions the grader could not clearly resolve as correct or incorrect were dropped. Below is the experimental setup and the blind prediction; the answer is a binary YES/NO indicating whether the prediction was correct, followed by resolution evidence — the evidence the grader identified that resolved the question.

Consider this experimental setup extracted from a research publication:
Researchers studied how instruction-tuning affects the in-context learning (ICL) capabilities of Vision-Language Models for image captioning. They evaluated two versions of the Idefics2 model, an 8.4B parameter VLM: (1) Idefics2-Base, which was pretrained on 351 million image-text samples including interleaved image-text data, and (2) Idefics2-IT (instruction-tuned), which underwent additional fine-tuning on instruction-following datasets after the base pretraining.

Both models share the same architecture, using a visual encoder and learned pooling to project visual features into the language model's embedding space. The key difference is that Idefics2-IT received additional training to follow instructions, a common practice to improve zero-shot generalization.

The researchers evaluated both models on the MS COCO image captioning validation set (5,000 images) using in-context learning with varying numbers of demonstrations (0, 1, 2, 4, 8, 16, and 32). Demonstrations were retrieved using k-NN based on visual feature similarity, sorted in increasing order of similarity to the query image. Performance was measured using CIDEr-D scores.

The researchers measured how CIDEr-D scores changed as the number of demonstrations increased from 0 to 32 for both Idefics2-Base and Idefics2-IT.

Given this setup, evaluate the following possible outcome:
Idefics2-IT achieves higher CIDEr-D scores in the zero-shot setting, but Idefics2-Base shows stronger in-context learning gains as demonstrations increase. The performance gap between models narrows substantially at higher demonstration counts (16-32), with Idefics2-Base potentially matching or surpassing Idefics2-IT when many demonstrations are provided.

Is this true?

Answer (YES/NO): YES